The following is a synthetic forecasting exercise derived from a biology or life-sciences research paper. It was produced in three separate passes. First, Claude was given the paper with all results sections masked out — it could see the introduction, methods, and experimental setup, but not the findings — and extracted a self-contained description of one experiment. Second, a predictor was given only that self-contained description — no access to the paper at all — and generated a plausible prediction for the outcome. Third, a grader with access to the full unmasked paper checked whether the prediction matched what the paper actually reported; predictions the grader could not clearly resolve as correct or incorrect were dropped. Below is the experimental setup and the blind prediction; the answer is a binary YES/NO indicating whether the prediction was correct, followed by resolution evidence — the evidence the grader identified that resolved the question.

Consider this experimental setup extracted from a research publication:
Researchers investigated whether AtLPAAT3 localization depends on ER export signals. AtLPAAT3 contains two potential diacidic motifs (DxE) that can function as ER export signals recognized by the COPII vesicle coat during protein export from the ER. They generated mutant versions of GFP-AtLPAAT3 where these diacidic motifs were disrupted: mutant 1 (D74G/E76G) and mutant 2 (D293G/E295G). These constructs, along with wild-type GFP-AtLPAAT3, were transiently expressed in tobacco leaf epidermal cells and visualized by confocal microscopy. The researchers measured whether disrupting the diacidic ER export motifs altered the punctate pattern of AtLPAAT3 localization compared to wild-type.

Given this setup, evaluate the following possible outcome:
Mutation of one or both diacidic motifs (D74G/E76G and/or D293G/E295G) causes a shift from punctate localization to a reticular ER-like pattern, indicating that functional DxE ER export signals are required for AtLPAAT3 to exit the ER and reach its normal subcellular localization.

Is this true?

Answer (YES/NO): YES